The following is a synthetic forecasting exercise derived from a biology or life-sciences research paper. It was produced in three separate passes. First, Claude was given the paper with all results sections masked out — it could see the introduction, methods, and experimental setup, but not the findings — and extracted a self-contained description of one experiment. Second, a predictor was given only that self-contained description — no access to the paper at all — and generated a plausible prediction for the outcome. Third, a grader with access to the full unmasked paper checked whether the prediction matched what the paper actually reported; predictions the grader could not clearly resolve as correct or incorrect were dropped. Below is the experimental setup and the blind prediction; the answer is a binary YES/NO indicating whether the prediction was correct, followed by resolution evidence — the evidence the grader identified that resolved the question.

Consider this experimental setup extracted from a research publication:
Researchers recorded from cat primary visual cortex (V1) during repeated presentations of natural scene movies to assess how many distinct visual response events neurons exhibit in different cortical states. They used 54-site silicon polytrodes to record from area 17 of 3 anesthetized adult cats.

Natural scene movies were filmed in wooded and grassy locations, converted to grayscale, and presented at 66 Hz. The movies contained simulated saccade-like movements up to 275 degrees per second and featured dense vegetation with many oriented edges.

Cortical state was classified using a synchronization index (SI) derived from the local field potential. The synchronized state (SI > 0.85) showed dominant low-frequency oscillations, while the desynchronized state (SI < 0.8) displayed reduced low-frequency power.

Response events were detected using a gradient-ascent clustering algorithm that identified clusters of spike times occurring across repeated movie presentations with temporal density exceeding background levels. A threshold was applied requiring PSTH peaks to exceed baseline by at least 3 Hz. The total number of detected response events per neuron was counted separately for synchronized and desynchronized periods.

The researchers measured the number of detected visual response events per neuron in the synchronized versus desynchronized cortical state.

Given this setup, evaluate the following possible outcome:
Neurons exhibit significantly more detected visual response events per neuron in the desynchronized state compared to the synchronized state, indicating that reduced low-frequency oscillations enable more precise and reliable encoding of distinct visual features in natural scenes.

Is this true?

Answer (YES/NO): NO